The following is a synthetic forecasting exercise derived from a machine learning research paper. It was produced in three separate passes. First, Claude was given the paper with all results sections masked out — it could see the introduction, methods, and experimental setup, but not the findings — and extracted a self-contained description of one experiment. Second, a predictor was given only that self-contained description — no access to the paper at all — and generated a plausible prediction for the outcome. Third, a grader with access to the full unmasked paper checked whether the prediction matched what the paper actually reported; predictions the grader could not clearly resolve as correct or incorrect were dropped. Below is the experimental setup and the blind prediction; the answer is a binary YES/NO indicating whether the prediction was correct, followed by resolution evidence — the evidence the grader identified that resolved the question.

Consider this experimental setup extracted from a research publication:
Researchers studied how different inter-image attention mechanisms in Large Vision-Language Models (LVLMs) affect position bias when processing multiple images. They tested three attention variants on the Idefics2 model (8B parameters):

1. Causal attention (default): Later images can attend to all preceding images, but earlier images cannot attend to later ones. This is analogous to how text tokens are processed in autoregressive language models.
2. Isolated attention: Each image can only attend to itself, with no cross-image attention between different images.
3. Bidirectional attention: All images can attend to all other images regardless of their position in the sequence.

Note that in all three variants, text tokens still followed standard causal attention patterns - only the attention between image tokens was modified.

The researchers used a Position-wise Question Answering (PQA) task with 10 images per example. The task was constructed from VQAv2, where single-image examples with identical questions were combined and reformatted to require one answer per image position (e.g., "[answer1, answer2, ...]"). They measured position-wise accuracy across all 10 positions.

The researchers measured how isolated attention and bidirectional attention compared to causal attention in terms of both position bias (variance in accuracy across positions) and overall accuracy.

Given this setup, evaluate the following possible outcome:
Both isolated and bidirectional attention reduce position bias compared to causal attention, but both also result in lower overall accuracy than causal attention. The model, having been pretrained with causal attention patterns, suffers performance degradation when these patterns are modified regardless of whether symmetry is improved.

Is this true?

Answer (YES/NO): YES